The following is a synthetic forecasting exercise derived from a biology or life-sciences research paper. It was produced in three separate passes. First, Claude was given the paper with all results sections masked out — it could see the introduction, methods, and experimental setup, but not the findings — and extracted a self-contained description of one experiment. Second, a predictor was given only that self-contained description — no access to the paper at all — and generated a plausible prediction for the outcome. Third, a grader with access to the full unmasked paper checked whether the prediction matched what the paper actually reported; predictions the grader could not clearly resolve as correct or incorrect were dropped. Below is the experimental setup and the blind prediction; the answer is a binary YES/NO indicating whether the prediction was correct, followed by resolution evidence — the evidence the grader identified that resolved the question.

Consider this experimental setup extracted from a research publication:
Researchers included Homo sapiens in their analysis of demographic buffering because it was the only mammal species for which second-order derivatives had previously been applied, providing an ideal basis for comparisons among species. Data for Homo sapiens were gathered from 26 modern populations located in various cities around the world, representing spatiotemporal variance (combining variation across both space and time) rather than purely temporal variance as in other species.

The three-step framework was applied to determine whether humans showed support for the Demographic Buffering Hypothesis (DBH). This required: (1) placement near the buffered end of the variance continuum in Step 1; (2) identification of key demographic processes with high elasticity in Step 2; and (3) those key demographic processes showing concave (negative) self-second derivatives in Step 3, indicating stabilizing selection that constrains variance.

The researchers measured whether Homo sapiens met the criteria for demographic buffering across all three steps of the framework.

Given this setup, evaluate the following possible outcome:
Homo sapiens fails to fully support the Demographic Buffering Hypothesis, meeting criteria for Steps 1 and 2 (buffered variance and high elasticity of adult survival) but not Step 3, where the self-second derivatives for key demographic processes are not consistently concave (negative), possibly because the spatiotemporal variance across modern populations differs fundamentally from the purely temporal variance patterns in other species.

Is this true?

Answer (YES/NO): NO